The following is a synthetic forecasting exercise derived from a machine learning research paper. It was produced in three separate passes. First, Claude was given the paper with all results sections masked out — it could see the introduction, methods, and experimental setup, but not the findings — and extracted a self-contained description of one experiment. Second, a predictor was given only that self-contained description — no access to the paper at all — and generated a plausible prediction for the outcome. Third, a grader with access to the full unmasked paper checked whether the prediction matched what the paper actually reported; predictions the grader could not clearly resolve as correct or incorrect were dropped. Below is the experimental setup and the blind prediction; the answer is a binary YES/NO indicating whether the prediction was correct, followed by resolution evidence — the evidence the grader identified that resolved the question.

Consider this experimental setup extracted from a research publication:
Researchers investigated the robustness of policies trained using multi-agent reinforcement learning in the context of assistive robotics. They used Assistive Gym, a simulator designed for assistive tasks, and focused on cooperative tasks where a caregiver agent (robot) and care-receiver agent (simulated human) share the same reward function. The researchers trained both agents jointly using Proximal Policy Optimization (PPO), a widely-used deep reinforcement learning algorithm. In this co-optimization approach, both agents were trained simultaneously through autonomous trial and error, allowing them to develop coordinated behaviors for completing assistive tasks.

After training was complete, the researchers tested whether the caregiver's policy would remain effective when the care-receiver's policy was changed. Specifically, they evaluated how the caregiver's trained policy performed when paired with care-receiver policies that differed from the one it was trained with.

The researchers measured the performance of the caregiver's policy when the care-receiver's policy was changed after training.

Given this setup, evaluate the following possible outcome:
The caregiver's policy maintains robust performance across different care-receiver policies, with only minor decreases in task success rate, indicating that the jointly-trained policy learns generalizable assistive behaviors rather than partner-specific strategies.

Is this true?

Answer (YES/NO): NO